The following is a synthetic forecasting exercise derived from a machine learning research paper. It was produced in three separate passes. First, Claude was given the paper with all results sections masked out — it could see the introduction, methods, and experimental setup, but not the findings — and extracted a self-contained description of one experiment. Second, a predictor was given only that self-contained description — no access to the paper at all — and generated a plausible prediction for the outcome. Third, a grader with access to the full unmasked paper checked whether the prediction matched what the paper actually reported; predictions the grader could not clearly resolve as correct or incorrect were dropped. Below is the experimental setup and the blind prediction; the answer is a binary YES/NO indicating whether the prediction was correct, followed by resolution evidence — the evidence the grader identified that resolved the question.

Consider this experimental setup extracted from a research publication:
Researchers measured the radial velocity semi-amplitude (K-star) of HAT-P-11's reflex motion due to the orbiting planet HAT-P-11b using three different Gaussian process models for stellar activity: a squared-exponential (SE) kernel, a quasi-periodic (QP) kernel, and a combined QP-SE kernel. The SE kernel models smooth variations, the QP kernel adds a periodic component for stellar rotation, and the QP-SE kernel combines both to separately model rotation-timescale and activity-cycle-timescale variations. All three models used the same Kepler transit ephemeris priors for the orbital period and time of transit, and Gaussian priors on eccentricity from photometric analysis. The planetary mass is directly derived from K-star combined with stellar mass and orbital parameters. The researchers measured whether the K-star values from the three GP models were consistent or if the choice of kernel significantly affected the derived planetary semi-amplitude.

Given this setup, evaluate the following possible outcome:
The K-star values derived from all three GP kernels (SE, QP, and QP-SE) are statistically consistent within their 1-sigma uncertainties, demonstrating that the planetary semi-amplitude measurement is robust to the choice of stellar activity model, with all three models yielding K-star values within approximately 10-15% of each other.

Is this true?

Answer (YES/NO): NO